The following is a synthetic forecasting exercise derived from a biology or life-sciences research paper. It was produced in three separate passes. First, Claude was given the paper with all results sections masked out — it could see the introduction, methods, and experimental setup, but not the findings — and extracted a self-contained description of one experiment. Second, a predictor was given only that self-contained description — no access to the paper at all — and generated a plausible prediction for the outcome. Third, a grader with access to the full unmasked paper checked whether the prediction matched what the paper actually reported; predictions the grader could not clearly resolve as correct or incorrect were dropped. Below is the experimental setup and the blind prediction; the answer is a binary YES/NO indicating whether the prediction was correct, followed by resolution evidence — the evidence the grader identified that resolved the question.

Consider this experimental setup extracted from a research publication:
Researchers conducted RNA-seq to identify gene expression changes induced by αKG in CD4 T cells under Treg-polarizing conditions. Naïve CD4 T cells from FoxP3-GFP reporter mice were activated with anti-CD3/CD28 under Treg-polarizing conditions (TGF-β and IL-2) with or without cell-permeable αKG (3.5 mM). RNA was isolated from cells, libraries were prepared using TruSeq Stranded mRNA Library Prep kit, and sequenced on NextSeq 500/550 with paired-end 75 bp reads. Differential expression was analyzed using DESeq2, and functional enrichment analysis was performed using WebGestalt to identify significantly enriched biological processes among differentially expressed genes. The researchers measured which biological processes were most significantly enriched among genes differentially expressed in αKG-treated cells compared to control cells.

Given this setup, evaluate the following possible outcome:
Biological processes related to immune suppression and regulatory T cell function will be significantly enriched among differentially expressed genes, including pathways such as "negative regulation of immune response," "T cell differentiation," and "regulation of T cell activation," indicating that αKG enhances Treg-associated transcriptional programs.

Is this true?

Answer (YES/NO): NO